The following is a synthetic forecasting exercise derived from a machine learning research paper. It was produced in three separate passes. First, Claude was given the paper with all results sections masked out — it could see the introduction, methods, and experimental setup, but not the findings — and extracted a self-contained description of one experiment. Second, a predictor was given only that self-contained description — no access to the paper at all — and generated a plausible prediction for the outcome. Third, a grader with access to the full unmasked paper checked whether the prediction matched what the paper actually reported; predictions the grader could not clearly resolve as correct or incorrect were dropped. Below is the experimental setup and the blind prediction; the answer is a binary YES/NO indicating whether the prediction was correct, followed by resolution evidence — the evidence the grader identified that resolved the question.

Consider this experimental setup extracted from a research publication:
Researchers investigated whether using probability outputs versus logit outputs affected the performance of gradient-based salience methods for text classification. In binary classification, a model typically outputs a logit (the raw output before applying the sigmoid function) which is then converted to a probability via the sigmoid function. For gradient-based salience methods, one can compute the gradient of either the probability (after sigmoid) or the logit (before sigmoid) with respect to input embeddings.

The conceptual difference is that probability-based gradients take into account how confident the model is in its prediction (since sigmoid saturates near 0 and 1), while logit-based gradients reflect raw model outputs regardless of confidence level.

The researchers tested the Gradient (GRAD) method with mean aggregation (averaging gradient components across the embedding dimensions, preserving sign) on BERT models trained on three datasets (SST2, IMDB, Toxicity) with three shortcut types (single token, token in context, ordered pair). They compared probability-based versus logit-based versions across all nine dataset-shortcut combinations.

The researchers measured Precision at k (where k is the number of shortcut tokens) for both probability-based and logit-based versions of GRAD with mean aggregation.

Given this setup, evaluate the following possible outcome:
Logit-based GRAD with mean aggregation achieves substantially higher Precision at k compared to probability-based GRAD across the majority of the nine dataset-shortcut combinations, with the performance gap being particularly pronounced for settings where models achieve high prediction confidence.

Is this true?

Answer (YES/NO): NO